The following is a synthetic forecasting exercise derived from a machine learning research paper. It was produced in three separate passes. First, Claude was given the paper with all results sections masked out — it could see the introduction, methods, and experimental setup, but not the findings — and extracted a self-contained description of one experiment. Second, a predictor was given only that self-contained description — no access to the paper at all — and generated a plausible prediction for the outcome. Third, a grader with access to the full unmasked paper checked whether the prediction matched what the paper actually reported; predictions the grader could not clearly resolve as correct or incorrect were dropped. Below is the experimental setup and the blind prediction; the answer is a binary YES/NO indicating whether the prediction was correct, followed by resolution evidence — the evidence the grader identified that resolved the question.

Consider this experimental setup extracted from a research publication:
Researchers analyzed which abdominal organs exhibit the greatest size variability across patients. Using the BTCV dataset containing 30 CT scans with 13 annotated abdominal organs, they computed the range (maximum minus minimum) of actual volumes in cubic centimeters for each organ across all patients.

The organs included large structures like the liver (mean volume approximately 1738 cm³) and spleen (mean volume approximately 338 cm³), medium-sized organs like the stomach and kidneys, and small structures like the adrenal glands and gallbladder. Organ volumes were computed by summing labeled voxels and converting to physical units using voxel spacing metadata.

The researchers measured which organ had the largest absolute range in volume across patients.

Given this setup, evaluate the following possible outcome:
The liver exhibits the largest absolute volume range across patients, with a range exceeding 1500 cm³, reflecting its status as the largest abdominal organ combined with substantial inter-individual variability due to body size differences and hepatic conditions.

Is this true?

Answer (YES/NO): NO